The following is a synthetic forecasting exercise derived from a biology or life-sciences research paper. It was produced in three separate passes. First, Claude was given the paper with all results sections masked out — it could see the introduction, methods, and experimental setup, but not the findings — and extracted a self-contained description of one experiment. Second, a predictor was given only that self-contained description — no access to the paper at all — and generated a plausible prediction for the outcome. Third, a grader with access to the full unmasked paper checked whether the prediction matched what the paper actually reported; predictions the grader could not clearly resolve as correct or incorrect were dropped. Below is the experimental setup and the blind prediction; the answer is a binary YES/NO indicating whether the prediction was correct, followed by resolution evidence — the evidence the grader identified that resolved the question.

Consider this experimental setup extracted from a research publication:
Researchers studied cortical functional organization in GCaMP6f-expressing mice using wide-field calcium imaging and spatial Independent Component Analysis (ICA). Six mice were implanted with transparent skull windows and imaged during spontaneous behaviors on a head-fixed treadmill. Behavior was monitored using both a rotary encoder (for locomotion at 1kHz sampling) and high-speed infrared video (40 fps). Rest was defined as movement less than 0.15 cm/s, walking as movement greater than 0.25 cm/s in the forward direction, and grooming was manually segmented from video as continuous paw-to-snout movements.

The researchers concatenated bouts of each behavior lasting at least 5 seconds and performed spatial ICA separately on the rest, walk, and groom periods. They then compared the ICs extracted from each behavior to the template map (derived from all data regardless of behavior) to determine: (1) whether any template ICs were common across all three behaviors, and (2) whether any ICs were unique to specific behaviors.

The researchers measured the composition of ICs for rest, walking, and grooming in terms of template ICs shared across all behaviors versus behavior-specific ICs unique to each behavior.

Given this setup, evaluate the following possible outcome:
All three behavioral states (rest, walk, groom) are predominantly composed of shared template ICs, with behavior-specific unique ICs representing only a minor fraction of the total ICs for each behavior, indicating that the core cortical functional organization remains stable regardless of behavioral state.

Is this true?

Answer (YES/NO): NO